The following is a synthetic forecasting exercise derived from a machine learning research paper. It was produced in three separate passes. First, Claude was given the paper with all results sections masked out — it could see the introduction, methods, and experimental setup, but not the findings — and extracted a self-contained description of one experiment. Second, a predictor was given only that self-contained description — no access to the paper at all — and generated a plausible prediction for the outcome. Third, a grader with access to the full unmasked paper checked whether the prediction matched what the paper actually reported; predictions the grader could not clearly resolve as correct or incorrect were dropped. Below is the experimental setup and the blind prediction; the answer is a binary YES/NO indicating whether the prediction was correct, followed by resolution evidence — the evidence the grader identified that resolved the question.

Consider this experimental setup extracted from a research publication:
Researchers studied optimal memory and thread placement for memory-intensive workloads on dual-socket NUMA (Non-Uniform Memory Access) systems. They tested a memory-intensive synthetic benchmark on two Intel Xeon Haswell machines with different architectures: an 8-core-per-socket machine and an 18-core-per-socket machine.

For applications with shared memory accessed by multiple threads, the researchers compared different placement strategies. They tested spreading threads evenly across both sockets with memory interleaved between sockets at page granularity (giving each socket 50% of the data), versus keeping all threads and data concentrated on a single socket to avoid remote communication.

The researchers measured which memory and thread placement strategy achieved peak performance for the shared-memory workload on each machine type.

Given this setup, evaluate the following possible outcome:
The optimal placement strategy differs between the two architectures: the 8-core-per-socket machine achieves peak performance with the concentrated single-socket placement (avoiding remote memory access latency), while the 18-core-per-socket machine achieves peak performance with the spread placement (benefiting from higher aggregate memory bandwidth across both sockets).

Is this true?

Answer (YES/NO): YES